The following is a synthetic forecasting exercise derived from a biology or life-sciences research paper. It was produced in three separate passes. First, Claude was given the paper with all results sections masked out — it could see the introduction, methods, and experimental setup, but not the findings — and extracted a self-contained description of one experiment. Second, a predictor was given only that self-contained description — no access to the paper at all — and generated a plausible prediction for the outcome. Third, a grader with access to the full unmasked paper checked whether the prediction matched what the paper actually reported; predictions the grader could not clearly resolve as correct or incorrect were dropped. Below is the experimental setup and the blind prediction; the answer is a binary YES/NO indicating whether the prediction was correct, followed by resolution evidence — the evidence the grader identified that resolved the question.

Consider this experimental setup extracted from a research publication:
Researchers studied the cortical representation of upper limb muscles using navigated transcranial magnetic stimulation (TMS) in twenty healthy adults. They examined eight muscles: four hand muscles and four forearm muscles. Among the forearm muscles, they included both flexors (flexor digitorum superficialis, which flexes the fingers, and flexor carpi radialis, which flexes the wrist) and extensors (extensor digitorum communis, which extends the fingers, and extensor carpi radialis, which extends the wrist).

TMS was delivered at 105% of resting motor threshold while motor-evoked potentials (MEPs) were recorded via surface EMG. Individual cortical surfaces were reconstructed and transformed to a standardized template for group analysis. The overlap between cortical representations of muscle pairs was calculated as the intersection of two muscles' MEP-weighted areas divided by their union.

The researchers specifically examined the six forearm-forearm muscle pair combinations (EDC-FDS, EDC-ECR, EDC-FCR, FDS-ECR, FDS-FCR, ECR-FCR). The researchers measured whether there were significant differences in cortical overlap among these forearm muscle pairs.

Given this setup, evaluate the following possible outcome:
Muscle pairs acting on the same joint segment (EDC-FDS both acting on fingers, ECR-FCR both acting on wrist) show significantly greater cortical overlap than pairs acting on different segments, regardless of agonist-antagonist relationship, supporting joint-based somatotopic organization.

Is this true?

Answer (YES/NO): NO